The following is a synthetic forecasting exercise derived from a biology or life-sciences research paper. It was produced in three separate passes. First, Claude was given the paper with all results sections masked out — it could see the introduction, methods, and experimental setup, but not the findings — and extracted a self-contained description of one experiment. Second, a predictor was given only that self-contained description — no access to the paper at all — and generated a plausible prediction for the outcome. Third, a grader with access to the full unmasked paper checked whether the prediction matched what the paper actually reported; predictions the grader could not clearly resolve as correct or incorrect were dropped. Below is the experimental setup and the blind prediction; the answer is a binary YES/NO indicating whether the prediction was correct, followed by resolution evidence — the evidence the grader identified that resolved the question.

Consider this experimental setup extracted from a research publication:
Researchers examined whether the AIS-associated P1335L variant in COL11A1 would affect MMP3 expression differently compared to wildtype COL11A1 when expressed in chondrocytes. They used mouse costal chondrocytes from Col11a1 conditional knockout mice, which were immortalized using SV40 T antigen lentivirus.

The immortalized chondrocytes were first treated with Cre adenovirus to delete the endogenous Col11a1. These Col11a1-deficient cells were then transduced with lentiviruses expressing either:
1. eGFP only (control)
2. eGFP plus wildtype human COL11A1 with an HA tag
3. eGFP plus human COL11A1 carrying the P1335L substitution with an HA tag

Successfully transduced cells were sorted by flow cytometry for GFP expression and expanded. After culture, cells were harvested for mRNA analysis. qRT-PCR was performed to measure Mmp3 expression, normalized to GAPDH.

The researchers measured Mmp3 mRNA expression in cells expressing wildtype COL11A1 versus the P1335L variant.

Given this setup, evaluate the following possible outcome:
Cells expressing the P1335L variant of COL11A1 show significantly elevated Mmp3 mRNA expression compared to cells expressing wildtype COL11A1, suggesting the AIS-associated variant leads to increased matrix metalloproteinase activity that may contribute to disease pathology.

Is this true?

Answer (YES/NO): YES